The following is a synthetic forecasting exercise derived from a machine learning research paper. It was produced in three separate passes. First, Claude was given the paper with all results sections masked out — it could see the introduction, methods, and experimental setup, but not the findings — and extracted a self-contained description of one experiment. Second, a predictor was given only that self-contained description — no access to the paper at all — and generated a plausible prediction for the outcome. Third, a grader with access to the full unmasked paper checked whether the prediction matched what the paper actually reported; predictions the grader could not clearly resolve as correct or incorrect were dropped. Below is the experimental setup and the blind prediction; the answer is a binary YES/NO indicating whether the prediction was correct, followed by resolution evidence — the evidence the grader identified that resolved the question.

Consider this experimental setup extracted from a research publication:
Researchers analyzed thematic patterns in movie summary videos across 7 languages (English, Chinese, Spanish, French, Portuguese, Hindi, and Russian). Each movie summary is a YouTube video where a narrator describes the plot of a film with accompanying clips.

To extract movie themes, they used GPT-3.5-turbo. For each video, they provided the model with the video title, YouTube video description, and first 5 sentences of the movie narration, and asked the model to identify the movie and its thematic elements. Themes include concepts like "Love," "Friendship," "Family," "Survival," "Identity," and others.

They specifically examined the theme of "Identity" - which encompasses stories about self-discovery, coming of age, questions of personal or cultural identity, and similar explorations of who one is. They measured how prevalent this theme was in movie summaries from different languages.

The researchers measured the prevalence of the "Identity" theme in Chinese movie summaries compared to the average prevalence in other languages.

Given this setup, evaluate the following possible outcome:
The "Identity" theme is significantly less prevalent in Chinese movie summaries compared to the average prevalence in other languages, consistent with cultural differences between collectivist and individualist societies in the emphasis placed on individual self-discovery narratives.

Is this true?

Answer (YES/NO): YES